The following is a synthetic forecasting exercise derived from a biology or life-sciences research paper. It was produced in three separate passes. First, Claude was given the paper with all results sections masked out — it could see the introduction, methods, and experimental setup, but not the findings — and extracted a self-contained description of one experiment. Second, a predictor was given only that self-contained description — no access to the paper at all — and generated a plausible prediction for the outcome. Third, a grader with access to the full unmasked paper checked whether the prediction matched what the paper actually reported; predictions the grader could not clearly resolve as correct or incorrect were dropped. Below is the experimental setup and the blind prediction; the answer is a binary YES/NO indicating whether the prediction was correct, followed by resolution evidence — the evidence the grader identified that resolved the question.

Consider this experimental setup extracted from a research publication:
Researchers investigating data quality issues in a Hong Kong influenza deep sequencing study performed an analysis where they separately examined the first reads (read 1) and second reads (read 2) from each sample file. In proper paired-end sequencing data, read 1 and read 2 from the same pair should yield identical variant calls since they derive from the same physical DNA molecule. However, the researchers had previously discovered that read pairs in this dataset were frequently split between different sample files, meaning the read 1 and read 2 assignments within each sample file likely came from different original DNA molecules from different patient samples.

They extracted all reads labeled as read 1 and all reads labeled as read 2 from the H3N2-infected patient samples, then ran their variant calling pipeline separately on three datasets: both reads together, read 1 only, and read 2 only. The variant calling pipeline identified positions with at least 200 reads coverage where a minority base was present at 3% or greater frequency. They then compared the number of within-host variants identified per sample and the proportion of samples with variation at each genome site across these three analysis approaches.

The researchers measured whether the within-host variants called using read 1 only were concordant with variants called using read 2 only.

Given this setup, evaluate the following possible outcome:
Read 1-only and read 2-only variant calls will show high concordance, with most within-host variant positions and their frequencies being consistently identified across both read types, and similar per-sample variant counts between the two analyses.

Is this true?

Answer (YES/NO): NO